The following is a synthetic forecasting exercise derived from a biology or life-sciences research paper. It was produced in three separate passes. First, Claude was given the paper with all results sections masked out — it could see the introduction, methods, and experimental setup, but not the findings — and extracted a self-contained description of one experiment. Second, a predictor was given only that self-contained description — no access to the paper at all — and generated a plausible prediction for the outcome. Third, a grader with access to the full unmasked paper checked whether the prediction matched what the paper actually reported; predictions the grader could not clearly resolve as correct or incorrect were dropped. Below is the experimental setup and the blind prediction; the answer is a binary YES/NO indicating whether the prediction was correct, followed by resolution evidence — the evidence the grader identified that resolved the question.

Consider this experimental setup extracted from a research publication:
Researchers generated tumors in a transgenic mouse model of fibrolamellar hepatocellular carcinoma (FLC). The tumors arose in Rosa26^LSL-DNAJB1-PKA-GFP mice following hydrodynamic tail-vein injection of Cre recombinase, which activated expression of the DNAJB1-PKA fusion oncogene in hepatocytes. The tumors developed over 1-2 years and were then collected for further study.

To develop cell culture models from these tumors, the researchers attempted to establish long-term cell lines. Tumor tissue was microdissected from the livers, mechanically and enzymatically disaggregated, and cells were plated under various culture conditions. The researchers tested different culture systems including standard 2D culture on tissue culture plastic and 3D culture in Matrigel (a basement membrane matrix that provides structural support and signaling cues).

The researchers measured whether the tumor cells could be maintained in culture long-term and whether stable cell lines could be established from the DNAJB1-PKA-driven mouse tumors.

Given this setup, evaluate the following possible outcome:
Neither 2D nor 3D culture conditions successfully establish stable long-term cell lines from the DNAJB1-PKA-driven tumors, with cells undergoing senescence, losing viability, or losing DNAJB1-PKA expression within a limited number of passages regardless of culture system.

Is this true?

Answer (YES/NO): YES